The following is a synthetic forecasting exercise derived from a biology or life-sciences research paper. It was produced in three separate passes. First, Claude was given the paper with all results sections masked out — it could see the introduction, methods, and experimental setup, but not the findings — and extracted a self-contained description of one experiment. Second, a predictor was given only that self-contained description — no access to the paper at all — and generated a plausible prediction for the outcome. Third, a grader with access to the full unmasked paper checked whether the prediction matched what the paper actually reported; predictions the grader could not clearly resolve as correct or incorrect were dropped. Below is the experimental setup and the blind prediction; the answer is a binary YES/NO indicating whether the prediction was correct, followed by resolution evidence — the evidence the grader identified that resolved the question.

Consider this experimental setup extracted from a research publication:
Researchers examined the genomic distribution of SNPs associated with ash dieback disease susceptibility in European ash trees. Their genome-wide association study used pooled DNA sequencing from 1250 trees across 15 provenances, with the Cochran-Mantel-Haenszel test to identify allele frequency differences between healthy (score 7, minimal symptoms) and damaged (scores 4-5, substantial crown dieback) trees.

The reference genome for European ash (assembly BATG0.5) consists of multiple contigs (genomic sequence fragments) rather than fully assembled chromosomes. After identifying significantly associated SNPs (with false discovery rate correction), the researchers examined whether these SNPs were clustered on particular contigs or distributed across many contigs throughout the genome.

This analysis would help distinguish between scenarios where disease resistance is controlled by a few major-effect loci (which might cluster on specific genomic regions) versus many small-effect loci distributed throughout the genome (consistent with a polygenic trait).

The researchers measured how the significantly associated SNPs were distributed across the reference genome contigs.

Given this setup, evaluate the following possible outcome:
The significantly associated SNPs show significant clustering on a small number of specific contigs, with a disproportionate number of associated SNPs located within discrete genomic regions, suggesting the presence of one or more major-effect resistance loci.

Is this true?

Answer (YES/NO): NO